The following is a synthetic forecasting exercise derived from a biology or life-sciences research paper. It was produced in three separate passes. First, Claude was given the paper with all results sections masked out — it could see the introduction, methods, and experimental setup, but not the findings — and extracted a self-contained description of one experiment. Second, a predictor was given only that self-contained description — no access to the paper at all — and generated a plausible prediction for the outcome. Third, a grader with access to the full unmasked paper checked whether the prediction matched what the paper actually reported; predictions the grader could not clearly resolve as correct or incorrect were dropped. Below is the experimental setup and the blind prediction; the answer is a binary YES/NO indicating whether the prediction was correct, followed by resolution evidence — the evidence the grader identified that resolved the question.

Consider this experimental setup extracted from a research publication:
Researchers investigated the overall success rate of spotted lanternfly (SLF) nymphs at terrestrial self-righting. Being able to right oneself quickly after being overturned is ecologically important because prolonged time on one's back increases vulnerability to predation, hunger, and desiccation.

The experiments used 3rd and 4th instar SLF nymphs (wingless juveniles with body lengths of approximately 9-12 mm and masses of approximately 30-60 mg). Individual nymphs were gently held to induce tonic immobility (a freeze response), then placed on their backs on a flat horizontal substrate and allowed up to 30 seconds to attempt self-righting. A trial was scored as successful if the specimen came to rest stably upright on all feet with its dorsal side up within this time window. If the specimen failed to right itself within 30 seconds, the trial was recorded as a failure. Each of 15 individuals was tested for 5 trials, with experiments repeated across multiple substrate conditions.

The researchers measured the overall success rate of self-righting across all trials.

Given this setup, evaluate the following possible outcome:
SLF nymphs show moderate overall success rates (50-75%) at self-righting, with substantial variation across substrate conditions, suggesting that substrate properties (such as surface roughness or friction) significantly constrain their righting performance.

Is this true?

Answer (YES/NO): NO